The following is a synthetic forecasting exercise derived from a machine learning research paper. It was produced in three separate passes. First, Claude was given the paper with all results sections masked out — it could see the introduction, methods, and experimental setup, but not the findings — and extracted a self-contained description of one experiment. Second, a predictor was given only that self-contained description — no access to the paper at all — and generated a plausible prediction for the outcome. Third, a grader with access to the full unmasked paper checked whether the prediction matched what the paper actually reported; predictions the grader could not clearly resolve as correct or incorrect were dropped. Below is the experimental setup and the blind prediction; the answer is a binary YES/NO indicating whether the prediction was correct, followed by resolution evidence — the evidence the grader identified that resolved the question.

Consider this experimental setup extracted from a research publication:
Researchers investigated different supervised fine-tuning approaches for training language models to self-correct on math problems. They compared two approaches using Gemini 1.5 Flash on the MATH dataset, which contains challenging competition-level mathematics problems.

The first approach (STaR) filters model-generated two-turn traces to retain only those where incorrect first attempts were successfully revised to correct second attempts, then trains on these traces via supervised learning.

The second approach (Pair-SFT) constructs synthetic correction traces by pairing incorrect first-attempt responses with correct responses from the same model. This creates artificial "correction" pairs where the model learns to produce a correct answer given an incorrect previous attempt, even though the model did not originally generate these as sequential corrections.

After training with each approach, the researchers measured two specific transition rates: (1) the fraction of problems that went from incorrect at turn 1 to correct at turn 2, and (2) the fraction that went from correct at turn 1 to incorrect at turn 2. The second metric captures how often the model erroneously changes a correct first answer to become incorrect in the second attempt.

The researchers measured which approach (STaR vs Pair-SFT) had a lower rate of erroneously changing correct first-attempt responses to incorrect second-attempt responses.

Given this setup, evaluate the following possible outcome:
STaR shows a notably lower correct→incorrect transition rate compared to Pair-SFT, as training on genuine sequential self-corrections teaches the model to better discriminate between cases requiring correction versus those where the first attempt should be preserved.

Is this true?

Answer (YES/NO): NO